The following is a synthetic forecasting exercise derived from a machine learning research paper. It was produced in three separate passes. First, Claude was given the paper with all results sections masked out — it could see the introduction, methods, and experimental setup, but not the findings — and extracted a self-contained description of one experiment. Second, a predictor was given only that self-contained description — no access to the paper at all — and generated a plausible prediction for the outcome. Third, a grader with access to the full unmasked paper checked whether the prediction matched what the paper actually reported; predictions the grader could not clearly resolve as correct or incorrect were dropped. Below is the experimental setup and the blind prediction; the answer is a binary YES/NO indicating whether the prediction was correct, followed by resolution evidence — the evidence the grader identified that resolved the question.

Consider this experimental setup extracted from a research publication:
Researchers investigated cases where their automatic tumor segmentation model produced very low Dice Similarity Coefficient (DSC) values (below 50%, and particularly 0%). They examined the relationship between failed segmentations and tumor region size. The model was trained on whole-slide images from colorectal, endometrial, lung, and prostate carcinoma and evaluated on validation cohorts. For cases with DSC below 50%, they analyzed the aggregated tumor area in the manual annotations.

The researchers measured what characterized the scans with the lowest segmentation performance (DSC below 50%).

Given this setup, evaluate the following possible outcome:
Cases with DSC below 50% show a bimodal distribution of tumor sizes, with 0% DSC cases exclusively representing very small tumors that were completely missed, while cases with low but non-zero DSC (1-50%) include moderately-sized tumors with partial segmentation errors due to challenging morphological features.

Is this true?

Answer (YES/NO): NO